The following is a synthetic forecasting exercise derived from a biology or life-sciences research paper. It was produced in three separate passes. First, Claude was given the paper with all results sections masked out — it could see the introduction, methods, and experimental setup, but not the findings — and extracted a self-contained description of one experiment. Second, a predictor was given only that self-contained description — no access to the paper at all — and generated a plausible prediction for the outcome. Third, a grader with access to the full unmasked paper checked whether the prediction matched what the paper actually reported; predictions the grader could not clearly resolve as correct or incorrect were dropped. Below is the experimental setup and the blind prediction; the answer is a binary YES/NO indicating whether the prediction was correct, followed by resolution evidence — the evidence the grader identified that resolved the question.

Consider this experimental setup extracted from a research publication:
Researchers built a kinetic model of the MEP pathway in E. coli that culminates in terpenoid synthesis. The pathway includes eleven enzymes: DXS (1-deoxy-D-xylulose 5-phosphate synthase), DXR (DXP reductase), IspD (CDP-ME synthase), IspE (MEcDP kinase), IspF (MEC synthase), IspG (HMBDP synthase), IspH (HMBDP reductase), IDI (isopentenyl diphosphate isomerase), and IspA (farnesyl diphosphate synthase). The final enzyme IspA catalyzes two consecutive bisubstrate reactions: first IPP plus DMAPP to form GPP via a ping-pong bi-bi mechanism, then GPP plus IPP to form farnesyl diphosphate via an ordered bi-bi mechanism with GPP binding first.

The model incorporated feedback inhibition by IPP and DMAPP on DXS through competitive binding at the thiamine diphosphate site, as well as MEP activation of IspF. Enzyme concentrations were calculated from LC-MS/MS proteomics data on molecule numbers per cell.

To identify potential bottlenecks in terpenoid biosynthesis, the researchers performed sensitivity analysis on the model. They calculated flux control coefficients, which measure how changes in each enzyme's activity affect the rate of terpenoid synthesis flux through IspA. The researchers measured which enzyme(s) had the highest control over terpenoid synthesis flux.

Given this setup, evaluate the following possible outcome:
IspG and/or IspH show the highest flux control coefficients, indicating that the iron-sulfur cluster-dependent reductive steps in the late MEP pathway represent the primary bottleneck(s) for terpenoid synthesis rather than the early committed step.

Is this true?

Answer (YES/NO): NO